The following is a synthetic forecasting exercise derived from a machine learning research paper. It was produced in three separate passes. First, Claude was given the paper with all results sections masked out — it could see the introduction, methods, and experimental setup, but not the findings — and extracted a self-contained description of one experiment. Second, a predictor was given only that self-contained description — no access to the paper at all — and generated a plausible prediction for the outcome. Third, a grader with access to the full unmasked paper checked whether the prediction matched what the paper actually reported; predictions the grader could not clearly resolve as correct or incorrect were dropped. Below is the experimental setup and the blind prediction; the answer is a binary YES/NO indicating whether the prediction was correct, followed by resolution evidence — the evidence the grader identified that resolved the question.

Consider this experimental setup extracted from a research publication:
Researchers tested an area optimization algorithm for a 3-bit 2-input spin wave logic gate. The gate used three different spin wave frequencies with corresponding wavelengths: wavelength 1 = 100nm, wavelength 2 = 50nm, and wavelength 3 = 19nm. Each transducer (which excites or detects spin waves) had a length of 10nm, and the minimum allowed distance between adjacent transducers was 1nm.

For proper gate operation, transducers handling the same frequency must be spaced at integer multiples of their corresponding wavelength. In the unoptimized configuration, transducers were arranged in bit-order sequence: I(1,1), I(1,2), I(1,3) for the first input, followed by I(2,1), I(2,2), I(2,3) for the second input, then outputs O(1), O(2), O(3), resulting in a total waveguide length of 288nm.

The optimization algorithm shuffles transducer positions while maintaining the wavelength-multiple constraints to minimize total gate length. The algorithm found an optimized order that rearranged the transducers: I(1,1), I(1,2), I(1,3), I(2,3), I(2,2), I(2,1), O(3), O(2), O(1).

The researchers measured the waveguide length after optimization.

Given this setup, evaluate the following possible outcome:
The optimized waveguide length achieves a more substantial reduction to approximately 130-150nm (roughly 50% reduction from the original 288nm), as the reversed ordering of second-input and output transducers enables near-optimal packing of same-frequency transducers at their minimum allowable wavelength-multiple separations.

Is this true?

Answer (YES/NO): NO